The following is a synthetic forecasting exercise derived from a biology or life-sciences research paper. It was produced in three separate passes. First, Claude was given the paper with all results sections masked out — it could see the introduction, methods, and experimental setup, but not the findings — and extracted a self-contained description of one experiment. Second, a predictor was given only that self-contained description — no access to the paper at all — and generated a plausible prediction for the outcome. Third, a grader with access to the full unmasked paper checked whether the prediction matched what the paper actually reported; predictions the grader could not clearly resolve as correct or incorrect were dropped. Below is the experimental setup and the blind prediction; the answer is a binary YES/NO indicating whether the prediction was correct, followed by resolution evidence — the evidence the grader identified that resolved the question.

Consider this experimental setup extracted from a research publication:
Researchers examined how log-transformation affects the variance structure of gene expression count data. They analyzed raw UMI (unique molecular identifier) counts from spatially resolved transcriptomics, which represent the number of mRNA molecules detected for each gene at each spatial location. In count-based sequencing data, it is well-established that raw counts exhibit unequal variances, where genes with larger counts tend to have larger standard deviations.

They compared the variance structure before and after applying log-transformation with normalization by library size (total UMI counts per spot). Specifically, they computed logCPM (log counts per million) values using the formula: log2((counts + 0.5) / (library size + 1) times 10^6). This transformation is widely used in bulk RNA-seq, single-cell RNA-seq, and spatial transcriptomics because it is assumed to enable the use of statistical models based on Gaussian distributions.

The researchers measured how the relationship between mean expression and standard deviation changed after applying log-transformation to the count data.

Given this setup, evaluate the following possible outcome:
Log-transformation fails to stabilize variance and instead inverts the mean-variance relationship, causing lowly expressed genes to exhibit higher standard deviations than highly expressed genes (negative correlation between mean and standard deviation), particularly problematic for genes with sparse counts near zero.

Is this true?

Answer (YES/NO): YES